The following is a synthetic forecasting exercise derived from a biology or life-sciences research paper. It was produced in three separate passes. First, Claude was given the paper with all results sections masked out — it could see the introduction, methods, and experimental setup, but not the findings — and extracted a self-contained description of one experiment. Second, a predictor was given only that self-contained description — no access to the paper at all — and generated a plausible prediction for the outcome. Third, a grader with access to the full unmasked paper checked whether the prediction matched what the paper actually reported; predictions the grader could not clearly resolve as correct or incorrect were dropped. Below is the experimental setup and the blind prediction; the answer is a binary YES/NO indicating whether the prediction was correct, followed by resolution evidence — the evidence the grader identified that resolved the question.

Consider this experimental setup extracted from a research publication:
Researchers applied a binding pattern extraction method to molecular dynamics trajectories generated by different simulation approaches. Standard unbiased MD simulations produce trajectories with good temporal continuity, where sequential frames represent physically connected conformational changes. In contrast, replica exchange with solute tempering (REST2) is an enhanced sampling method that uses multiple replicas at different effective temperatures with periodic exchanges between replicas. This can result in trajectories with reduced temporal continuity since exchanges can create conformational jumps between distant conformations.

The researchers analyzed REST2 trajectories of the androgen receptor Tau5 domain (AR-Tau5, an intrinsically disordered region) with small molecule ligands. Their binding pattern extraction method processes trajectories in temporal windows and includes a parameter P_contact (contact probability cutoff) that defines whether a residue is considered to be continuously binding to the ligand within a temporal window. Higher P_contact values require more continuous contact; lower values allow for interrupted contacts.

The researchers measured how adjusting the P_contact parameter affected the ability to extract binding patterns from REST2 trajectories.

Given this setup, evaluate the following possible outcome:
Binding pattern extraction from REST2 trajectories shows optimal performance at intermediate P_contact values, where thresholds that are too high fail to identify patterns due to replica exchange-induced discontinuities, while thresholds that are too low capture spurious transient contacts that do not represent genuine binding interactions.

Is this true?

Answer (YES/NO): NO